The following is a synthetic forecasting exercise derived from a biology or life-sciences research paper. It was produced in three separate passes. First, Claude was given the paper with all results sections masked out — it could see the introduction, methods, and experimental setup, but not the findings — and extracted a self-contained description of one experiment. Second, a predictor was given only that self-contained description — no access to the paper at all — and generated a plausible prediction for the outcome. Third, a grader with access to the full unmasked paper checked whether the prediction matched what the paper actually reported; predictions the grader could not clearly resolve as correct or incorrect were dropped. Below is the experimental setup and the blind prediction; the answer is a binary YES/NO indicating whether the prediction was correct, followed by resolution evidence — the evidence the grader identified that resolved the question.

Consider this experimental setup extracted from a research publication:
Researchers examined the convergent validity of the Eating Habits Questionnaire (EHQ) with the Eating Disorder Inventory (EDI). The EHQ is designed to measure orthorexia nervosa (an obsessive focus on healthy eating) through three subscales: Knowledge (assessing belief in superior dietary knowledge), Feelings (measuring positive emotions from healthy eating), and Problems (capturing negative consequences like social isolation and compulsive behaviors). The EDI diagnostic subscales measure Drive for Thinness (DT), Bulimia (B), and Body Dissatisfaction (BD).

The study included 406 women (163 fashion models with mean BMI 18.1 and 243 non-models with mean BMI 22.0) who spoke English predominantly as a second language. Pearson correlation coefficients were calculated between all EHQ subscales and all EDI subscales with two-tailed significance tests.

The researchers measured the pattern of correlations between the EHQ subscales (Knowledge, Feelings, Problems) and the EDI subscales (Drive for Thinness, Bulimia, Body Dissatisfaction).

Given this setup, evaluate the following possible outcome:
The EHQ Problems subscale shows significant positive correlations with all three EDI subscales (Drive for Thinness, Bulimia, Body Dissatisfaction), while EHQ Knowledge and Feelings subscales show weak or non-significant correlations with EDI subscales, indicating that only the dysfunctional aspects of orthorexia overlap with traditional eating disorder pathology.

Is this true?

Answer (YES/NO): NO